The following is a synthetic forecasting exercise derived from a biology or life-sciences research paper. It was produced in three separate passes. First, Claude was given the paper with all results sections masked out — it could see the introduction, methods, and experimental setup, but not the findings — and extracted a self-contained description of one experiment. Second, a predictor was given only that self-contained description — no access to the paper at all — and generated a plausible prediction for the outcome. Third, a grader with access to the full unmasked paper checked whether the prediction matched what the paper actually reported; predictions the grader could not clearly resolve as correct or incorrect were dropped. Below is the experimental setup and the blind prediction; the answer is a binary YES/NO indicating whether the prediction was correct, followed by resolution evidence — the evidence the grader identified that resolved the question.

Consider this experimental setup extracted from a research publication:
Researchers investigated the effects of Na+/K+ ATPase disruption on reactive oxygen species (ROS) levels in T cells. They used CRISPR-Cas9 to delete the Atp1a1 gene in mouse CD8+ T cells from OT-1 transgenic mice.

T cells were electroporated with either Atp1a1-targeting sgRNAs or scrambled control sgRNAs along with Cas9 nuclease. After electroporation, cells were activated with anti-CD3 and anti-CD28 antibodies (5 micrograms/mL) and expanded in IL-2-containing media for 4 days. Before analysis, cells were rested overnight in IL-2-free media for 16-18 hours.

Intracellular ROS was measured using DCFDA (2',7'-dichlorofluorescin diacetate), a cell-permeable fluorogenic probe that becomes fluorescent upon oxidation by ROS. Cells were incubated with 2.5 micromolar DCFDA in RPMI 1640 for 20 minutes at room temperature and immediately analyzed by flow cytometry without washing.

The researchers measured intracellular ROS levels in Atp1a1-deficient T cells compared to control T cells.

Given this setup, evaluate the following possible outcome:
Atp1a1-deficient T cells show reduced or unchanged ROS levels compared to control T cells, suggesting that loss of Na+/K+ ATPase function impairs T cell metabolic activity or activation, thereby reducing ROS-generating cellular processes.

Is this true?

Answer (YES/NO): NO